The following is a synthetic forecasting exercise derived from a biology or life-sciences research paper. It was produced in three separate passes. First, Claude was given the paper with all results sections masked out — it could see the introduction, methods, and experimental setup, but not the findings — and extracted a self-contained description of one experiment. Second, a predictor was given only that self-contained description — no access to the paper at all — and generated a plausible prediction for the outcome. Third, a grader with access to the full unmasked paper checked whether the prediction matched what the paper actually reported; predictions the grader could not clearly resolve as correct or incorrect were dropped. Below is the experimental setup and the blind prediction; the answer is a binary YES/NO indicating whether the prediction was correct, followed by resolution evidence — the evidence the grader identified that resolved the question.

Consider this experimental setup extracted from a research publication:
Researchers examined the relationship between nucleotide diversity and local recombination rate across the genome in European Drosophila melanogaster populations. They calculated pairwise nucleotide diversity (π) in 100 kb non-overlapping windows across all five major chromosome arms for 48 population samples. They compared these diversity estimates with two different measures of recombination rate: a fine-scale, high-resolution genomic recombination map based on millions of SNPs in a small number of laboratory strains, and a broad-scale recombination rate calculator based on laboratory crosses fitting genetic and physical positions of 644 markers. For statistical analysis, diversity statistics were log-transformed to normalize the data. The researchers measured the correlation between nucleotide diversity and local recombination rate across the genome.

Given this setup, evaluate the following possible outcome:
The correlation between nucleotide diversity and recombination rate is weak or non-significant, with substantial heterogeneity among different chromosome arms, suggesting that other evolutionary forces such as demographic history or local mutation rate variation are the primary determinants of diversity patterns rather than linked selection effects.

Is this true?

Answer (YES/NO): NO